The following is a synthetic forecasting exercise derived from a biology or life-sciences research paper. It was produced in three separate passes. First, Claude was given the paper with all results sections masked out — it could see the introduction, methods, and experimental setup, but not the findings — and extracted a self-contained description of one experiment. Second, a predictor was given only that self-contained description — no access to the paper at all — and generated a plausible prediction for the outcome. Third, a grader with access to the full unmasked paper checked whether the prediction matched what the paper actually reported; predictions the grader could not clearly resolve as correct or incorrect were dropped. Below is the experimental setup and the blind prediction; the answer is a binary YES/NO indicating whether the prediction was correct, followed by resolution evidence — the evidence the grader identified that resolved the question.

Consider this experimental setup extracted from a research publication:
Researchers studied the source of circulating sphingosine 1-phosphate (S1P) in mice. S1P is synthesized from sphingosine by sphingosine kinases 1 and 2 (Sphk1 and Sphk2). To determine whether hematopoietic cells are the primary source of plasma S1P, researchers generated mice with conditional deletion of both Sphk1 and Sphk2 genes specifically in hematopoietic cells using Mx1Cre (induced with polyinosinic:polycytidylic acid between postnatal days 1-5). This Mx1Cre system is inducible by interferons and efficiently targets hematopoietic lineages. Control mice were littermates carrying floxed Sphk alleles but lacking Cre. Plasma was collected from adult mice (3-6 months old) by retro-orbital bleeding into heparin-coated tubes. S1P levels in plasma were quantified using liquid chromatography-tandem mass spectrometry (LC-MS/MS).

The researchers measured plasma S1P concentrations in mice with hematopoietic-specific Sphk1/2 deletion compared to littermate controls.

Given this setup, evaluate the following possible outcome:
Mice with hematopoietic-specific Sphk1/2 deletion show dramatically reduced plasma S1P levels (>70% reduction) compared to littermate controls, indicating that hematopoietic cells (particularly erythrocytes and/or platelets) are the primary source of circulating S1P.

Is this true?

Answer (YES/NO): YES